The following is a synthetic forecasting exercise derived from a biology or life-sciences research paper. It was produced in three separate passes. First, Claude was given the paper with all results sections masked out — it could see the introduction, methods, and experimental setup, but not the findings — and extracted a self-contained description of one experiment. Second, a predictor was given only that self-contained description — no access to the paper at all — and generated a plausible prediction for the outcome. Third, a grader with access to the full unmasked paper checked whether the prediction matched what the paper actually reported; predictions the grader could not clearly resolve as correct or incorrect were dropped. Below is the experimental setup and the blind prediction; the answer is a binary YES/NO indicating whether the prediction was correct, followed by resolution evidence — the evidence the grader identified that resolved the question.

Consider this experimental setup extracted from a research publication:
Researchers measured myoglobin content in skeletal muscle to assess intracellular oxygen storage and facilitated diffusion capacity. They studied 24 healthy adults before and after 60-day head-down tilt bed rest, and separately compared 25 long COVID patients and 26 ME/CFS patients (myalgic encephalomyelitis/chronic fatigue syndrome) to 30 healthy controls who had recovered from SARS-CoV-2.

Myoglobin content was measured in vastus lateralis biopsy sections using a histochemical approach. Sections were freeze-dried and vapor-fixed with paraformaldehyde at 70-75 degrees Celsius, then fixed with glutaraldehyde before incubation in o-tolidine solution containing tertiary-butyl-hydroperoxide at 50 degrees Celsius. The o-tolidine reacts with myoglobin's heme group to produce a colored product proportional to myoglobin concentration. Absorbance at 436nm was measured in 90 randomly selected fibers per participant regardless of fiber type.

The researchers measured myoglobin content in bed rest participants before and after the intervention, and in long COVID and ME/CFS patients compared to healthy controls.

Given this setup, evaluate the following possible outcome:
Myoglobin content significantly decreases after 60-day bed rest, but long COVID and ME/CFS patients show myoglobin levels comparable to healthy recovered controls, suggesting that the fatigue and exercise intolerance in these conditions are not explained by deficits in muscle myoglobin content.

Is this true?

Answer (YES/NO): NO